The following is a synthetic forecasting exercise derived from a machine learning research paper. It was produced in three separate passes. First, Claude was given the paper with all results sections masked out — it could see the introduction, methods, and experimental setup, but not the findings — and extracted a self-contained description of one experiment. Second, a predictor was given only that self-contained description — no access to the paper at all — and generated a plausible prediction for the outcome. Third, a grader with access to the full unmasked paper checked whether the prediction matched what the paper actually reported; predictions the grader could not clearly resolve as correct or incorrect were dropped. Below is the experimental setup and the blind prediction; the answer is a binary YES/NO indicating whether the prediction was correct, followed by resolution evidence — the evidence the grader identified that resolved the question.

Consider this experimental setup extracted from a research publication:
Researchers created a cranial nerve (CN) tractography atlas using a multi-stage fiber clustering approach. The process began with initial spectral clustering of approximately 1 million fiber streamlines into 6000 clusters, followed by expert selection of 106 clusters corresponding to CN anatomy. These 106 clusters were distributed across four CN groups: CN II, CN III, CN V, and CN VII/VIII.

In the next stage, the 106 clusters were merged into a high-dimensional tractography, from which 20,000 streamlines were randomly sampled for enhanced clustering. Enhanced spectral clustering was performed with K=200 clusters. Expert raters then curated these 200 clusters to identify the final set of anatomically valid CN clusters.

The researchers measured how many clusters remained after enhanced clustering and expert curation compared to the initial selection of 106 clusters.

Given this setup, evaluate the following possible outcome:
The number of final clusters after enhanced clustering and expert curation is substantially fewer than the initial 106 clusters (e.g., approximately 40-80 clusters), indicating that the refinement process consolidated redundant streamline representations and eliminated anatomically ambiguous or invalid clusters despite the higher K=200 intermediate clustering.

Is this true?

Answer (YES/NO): YES